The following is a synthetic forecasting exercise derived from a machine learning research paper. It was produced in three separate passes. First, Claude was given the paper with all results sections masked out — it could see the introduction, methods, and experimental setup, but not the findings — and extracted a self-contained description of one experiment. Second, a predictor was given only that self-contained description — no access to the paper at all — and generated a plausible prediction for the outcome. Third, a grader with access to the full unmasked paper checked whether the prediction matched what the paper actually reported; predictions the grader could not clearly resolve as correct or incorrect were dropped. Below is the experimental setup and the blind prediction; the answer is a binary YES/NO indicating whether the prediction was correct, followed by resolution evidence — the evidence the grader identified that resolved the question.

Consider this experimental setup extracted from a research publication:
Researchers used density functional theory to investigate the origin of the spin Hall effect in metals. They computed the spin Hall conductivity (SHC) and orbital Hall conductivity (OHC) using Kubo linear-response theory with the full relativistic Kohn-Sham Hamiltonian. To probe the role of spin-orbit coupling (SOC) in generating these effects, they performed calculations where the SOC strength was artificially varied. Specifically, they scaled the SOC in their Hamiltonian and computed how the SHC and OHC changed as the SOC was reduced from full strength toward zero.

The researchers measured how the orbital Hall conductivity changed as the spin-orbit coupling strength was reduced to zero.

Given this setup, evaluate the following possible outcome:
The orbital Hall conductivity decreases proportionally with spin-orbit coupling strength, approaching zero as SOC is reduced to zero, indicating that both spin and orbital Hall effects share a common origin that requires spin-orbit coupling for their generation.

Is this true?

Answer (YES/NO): NO